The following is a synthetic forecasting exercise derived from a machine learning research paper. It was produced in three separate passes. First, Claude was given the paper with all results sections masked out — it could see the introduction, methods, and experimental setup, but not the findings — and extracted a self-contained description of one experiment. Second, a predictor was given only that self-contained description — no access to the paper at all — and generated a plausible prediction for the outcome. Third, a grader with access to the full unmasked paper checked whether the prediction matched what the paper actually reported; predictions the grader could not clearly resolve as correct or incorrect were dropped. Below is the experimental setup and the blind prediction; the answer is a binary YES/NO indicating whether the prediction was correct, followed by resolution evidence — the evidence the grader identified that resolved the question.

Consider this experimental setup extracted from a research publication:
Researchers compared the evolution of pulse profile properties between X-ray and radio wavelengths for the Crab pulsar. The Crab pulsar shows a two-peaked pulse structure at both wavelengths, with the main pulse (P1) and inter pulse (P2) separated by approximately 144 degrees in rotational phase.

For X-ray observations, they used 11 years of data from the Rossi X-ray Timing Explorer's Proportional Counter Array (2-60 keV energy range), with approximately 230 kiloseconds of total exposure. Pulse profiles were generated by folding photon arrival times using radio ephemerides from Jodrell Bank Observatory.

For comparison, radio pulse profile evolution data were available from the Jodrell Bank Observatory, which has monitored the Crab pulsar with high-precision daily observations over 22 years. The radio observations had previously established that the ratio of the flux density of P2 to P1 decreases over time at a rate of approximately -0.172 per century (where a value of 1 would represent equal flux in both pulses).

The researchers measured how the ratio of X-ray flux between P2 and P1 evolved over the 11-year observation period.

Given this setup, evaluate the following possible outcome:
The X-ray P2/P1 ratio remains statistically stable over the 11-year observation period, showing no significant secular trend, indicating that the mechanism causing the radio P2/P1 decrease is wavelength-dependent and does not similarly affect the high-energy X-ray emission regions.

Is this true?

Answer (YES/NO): NO